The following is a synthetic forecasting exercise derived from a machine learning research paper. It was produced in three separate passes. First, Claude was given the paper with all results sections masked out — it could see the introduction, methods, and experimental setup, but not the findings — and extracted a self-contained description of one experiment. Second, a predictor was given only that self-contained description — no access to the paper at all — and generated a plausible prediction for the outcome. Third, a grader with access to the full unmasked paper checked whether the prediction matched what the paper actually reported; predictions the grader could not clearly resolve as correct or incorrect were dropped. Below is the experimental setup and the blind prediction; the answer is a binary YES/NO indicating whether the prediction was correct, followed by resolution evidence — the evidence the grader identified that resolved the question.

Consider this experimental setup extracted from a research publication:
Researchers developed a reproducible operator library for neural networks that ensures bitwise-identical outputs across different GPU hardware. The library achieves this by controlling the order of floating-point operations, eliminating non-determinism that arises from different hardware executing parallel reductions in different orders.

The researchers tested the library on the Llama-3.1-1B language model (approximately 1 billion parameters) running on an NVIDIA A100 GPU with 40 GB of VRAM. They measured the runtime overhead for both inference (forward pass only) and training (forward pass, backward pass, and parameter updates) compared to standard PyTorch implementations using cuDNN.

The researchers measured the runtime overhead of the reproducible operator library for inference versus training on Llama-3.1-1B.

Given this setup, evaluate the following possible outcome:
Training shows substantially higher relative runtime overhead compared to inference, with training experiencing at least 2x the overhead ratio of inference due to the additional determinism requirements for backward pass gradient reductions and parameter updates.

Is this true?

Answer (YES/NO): NO